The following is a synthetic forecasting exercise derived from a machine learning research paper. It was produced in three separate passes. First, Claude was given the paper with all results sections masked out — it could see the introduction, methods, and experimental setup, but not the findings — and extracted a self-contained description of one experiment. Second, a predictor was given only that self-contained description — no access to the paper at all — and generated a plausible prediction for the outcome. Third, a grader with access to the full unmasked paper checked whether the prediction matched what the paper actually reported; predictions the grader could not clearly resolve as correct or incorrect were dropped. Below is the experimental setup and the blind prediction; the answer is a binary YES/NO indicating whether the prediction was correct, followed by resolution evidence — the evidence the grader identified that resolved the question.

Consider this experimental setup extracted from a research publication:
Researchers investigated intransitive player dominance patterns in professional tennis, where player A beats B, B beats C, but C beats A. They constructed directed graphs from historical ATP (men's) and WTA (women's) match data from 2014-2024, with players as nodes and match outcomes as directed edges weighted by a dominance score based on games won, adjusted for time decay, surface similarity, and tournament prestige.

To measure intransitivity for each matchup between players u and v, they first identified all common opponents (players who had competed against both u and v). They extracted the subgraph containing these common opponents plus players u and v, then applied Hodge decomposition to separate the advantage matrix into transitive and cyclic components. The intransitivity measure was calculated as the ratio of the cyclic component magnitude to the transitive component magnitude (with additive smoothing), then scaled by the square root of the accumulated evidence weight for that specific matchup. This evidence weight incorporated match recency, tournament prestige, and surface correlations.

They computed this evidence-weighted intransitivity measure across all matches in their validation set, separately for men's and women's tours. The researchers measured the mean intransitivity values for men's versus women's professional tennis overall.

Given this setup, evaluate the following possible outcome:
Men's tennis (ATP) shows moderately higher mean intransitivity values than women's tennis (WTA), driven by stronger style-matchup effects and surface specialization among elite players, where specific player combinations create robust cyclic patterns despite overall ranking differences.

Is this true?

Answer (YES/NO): NO